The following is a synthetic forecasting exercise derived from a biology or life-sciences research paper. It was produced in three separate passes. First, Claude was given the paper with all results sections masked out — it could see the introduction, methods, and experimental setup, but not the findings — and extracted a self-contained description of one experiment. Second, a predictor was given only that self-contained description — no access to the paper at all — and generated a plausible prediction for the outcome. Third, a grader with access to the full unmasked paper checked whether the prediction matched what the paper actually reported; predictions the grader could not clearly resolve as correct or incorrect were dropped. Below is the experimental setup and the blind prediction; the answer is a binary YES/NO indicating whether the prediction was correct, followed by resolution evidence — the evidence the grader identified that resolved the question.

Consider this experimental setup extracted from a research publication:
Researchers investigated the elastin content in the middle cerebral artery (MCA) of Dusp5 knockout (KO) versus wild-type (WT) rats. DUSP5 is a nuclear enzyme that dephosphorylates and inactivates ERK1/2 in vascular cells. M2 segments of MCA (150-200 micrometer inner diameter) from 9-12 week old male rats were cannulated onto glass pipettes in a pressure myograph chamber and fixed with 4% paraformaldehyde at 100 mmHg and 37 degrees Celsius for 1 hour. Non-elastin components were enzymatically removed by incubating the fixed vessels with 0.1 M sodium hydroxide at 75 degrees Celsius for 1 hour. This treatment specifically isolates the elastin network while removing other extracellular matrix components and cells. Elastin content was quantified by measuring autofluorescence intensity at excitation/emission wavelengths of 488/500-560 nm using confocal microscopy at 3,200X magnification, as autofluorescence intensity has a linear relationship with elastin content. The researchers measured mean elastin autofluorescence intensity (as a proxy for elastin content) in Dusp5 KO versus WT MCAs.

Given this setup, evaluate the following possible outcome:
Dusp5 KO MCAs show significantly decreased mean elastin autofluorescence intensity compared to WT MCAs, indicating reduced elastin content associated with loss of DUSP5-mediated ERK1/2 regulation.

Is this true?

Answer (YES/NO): NO